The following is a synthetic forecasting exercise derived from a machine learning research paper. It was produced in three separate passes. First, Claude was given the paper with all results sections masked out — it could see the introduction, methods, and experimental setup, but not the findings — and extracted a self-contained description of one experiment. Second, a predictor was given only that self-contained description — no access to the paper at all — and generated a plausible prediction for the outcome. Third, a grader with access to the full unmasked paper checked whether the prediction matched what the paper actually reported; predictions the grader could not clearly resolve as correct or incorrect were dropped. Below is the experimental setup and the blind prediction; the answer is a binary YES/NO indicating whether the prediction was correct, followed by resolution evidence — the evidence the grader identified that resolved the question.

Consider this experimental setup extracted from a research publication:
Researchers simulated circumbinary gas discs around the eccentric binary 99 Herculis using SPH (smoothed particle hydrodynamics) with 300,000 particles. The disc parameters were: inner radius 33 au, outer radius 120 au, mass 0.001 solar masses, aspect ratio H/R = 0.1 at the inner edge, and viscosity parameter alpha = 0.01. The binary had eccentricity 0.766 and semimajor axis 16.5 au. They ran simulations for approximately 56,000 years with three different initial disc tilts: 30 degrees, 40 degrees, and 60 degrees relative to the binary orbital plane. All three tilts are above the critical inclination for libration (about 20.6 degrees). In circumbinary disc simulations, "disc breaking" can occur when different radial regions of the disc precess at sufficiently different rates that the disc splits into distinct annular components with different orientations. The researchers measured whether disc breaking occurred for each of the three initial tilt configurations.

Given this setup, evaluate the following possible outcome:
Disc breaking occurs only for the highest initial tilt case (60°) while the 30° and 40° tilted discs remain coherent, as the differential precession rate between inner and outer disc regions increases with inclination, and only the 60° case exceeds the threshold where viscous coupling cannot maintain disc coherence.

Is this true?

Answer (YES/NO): NO